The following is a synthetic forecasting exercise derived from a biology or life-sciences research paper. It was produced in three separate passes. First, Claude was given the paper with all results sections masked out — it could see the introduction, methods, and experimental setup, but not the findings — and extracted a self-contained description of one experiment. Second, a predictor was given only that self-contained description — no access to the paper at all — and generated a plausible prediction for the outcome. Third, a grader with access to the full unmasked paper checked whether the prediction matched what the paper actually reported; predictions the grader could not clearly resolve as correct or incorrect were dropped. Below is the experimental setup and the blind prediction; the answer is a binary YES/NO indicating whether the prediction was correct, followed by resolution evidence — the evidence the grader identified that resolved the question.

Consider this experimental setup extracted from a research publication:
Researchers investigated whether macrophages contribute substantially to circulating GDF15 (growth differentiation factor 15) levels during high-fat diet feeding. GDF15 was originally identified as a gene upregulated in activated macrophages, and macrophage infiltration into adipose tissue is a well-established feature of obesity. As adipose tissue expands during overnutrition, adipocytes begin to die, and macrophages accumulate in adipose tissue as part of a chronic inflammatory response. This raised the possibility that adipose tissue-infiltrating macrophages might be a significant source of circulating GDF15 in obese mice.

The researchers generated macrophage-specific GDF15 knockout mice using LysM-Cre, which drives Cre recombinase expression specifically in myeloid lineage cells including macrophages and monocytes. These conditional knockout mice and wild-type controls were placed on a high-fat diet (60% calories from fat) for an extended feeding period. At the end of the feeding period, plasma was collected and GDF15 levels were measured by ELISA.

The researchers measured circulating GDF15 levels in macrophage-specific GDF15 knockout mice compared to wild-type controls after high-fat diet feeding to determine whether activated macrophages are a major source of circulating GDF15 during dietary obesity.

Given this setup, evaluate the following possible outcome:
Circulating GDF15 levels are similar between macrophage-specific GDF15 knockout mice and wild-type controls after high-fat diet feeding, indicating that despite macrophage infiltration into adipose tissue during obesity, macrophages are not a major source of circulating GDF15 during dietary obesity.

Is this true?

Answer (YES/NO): NO